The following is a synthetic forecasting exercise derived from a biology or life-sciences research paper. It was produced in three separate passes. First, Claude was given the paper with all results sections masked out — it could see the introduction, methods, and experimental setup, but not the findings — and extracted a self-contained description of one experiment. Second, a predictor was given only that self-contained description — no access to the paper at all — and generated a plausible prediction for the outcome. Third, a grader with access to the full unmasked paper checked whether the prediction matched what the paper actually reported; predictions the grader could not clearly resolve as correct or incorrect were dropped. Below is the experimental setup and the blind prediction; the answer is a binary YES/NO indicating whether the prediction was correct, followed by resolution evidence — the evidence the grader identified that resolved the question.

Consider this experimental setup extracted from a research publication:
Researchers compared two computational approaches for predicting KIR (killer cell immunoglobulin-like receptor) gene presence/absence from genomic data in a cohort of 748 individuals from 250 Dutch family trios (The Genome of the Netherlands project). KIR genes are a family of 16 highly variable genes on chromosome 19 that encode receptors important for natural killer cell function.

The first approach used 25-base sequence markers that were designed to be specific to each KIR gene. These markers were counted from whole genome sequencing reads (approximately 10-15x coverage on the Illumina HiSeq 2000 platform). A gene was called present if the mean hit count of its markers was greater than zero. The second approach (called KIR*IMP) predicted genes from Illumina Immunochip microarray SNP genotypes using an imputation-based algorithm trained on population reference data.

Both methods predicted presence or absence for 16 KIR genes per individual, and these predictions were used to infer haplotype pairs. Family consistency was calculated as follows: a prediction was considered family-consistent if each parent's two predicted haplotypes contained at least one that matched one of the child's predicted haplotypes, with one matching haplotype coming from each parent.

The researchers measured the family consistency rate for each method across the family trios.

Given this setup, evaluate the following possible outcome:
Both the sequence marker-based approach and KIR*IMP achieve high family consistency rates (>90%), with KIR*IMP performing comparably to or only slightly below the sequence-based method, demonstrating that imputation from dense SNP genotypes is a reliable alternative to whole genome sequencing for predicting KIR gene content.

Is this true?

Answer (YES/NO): NO